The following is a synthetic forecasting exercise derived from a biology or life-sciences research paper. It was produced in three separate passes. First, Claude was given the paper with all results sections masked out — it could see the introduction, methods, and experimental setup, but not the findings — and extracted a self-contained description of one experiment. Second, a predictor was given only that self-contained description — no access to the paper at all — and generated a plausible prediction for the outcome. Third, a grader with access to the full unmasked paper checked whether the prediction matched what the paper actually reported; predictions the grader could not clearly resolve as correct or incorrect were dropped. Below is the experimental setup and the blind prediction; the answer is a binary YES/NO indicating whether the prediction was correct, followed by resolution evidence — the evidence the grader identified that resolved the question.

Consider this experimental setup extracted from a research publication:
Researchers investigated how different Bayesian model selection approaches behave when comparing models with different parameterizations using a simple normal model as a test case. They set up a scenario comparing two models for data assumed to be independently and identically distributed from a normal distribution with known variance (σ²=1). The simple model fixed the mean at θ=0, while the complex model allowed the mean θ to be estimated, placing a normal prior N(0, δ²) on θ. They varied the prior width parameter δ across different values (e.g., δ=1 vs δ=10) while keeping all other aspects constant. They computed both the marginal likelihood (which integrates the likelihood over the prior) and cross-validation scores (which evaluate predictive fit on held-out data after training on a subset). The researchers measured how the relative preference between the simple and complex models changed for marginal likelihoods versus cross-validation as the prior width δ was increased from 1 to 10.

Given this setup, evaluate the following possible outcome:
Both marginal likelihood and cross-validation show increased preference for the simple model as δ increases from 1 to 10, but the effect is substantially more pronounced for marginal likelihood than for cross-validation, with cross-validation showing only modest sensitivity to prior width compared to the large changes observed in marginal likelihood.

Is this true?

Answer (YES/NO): NO